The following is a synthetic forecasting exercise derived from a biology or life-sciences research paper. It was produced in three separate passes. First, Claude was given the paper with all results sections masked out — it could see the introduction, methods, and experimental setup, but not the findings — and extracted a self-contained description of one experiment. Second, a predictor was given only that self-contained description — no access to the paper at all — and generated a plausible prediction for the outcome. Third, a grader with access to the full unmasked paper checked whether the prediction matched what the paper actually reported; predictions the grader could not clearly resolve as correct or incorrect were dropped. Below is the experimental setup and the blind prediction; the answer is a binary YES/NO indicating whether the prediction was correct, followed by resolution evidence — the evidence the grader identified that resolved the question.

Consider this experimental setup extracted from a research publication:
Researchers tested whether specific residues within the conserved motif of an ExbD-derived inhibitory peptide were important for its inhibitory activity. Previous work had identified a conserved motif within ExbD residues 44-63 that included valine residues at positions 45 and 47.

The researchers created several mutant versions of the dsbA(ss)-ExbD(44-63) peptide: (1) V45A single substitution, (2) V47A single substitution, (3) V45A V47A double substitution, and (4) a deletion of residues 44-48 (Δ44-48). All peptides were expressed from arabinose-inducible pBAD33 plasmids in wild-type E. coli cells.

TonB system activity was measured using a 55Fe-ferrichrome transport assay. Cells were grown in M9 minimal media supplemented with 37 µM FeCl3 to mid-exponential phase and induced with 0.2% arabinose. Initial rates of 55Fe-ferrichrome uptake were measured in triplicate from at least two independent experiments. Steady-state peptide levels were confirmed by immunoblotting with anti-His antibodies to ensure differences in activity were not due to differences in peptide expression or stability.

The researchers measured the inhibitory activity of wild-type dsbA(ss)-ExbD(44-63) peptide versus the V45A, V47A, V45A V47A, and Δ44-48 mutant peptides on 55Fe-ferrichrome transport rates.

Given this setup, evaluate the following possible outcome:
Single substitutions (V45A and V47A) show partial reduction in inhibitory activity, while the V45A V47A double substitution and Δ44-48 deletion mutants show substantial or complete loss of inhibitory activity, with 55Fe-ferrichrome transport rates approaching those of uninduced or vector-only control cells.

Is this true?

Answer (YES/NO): NO